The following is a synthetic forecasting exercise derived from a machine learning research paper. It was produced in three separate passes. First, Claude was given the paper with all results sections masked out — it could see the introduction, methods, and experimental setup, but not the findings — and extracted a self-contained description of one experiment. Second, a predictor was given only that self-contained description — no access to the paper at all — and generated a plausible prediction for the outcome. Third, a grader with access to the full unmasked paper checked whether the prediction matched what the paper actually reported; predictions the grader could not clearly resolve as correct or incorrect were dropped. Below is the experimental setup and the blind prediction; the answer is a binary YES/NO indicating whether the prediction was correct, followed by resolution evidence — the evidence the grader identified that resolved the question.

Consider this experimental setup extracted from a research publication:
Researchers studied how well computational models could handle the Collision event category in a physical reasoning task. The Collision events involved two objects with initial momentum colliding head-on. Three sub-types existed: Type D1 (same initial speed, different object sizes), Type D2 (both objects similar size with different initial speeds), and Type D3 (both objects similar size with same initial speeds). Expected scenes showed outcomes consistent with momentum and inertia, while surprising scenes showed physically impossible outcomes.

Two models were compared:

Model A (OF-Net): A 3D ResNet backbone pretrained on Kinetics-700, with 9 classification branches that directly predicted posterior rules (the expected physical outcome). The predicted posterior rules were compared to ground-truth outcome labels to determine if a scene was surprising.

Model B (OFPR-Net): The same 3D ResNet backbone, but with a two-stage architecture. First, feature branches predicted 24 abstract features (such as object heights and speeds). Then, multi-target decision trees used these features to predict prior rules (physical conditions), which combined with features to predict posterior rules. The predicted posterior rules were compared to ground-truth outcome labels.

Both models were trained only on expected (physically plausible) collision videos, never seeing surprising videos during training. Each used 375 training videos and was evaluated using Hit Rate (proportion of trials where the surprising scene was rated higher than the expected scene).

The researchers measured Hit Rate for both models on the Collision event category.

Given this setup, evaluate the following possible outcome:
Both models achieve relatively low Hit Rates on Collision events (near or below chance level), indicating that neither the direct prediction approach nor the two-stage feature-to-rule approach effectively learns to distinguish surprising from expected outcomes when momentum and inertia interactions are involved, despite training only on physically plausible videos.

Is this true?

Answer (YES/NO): YES